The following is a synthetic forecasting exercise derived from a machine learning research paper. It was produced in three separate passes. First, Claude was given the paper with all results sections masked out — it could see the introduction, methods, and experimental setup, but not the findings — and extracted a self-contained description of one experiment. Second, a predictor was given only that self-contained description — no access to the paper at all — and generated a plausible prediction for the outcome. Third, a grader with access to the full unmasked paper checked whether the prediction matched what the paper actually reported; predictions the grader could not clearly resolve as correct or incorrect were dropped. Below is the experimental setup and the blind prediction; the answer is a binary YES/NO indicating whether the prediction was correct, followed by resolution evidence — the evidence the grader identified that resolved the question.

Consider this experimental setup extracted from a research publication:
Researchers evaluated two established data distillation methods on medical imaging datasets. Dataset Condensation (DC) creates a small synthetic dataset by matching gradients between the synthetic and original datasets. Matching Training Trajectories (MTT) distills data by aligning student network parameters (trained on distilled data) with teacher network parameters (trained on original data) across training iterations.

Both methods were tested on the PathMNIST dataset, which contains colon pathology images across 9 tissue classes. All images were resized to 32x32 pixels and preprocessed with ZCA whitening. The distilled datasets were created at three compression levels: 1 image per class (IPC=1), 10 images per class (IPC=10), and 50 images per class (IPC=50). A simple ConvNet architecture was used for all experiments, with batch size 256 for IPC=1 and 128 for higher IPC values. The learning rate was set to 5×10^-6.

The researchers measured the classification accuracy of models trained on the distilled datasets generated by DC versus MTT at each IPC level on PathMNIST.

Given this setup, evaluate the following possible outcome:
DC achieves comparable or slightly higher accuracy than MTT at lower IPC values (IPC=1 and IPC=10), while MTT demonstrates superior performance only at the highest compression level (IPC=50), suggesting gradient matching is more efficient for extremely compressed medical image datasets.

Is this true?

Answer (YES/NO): NO